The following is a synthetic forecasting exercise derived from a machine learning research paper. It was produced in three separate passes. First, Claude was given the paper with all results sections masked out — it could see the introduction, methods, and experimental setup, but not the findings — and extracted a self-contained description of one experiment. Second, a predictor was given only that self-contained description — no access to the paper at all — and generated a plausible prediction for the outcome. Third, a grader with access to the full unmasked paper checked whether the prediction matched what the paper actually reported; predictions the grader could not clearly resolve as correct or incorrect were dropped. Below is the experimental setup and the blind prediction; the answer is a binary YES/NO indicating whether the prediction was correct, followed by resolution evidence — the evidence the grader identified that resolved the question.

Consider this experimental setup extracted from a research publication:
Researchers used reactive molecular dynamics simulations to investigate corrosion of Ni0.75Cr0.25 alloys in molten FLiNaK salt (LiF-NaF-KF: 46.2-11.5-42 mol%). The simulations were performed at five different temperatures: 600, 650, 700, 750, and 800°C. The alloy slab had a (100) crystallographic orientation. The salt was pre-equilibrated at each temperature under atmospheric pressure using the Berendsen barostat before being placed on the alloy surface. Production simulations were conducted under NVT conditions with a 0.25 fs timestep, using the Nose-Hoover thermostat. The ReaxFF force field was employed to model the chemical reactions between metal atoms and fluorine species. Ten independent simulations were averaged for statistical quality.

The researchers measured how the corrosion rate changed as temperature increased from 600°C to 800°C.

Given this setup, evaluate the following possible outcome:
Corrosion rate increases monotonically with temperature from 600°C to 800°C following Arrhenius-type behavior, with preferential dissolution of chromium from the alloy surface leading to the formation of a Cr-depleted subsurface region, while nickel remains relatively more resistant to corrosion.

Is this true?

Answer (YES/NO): YES